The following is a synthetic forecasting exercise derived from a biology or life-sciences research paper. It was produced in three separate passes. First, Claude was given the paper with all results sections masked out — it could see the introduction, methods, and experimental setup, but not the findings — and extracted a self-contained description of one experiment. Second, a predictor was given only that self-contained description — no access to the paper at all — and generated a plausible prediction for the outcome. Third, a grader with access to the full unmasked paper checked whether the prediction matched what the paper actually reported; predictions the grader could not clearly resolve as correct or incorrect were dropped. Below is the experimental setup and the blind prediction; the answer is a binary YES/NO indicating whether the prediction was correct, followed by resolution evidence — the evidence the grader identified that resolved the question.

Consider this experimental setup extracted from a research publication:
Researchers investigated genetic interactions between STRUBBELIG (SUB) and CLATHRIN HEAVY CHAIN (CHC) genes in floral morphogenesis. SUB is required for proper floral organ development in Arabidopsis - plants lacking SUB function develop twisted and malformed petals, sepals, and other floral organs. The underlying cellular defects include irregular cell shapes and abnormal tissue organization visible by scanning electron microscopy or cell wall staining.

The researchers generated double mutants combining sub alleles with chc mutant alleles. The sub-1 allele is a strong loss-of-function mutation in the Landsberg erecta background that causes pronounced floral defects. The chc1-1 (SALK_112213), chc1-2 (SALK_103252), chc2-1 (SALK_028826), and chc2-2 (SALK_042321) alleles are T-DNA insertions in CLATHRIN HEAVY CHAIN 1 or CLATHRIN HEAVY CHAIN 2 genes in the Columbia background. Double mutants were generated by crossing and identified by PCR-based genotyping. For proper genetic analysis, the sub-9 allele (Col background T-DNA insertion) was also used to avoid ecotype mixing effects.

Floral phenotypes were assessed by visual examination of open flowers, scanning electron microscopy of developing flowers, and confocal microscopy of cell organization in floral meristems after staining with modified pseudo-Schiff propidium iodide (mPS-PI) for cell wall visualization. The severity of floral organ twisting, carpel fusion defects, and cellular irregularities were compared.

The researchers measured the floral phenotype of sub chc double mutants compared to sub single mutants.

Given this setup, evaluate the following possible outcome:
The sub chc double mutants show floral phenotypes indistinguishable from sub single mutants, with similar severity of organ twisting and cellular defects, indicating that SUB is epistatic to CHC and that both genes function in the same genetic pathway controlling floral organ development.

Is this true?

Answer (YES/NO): NO